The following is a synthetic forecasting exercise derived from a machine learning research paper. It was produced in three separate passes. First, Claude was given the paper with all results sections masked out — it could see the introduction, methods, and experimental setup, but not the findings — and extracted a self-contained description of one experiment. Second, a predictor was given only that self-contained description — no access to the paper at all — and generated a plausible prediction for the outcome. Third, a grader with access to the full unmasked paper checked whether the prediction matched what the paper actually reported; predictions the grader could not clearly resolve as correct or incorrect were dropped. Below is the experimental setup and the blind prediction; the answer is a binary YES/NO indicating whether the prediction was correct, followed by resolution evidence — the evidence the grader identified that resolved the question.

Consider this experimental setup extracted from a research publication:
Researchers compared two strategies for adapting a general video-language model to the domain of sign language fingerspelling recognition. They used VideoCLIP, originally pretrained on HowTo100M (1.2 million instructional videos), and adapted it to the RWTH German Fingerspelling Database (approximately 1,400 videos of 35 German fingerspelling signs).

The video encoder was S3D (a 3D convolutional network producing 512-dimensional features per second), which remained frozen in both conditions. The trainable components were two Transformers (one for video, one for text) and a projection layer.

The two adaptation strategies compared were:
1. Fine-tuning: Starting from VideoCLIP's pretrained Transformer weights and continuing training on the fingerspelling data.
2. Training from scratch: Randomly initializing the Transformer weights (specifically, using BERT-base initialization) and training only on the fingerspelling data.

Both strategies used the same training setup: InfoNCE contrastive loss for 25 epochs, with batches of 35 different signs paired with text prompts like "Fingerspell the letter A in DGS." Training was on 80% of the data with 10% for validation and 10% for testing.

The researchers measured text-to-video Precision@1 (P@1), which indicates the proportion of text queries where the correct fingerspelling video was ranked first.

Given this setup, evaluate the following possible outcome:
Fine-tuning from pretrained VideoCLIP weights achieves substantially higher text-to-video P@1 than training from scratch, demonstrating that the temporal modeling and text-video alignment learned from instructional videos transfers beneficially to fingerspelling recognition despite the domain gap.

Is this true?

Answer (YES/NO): NO